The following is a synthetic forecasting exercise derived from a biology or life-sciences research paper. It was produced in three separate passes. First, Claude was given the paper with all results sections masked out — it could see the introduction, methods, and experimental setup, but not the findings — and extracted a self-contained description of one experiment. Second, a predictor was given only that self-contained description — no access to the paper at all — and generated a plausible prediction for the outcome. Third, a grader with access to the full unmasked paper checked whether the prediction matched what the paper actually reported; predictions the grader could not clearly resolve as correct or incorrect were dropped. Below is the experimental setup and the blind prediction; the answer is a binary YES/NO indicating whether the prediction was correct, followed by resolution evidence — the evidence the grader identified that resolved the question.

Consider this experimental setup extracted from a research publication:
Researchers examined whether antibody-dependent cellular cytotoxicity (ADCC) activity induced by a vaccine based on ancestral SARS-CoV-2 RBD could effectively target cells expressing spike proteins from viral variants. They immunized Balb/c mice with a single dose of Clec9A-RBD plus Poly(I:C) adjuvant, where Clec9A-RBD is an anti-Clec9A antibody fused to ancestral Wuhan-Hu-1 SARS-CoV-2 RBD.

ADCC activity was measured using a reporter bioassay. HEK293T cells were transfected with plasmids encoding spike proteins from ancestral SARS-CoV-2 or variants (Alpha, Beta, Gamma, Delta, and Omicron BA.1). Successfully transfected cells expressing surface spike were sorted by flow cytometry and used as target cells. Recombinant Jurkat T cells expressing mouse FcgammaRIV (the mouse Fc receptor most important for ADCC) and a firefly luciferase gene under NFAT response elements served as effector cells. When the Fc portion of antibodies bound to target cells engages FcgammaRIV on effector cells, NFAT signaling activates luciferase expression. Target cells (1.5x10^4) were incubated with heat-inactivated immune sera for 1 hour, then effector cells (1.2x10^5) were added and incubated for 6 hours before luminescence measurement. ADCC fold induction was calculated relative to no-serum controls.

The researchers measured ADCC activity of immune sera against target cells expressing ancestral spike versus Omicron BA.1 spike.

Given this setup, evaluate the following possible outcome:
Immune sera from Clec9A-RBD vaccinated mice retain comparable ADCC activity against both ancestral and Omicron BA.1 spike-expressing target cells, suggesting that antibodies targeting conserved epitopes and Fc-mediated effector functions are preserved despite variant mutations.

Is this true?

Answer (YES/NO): YES